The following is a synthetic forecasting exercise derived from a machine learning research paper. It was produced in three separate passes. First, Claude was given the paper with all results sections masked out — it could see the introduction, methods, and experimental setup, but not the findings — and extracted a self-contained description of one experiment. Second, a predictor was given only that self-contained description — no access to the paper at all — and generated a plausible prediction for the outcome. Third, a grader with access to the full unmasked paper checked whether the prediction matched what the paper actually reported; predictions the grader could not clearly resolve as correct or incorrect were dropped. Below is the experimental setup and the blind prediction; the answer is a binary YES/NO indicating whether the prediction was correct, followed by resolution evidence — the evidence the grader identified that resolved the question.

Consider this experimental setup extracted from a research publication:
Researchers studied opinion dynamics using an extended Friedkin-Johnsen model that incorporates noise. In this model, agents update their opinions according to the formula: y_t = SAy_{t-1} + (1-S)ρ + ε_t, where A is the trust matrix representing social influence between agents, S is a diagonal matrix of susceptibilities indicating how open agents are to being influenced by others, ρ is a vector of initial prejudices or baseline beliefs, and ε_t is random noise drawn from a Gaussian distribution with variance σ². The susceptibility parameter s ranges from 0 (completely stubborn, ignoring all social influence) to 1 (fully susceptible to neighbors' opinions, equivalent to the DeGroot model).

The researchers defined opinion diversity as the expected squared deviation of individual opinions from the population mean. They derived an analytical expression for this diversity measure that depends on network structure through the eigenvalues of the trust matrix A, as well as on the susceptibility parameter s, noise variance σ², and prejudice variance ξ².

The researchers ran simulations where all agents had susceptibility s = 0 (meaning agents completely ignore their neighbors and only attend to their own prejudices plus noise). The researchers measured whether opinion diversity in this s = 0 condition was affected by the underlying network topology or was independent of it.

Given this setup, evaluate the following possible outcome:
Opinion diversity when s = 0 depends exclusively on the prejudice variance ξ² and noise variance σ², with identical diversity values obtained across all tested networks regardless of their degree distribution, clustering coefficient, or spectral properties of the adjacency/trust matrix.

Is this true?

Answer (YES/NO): YES